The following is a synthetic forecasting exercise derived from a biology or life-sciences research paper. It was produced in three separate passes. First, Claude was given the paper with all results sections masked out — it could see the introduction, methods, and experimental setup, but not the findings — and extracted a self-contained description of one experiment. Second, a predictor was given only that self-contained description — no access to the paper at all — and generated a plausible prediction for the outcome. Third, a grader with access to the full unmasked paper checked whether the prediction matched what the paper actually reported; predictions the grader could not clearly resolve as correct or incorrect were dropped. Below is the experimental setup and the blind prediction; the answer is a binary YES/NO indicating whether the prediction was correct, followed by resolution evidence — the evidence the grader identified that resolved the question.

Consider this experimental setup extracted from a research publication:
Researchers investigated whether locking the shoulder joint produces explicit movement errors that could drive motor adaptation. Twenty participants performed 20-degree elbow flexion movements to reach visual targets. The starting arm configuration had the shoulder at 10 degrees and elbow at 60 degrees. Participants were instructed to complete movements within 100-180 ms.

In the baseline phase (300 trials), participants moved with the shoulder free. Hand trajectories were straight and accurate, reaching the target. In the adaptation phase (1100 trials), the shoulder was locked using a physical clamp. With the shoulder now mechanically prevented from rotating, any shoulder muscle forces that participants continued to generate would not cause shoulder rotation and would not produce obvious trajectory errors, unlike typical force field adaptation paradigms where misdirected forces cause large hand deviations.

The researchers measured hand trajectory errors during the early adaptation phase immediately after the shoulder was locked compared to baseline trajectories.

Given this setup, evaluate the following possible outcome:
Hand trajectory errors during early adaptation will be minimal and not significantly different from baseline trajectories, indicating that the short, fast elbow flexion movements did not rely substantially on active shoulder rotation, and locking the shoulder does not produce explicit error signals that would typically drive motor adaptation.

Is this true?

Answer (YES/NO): YES